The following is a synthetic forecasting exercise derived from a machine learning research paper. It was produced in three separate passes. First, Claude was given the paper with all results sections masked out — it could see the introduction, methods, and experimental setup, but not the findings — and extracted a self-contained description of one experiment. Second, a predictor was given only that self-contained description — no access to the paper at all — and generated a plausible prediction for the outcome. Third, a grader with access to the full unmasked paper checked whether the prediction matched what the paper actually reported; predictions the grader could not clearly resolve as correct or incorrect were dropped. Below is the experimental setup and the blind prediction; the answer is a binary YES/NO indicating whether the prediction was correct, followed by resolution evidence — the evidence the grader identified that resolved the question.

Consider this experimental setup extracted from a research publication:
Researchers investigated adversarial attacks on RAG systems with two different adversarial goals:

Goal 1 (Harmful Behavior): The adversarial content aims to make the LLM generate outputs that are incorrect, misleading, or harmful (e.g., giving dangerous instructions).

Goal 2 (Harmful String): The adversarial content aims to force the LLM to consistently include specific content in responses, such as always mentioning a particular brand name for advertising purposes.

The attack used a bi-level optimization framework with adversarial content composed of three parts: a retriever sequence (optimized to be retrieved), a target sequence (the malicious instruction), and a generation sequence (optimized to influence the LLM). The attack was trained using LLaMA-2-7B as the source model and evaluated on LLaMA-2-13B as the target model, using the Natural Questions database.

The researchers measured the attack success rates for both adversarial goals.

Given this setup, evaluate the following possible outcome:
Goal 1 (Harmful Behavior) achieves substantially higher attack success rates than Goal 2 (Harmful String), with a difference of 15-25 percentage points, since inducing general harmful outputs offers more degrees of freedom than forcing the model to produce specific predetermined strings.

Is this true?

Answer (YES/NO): NO